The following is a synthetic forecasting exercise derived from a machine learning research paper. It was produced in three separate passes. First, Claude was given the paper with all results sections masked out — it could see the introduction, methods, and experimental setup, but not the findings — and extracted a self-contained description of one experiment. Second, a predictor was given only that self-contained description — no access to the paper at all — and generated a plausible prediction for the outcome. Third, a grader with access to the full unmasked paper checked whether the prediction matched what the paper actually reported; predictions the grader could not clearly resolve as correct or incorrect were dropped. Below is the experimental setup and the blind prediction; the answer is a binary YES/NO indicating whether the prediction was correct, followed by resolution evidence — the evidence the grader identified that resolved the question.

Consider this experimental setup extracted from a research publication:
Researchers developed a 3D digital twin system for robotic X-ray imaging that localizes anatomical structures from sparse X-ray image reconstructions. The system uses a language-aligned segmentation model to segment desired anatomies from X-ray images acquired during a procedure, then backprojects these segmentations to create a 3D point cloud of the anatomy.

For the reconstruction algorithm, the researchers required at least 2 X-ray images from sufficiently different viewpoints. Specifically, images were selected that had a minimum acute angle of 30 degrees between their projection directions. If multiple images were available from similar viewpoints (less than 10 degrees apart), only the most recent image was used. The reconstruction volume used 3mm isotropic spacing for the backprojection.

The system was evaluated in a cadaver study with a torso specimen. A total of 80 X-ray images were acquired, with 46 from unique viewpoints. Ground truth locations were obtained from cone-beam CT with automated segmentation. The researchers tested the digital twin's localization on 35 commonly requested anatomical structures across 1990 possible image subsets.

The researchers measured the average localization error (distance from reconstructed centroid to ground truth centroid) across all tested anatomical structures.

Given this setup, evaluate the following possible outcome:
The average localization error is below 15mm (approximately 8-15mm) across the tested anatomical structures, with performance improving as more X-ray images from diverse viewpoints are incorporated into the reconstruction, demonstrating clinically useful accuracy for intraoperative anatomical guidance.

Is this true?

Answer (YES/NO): NO